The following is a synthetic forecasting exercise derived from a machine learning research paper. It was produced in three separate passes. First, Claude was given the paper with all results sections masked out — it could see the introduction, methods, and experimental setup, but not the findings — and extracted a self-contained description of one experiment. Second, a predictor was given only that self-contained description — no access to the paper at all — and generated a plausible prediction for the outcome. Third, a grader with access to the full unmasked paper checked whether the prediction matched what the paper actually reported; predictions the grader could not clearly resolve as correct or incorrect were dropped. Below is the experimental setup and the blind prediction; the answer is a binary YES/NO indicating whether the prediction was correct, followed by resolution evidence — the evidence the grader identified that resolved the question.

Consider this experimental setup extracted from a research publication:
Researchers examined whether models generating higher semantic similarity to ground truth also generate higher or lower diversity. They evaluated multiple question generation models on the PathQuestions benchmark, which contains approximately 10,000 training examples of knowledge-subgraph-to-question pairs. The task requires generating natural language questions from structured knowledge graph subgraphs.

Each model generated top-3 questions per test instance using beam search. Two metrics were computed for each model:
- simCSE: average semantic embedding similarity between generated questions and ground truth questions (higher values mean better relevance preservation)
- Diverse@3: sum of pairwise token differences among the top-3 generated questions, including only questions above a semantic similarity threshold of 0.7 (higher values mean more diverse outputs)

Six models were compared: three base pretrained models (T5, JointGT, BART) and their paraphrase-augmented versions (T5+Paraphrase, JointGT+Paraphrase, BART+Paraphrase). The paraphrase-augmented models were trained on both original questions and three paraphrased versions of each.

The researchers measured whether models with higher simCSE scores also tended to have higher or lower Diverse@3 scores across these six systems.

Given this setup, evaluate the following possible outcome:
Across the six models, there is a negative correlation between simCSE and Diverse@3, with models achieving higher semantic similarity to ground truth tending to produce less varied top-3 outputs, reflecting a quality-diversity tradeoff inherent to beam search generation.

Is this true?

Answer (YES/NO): YES